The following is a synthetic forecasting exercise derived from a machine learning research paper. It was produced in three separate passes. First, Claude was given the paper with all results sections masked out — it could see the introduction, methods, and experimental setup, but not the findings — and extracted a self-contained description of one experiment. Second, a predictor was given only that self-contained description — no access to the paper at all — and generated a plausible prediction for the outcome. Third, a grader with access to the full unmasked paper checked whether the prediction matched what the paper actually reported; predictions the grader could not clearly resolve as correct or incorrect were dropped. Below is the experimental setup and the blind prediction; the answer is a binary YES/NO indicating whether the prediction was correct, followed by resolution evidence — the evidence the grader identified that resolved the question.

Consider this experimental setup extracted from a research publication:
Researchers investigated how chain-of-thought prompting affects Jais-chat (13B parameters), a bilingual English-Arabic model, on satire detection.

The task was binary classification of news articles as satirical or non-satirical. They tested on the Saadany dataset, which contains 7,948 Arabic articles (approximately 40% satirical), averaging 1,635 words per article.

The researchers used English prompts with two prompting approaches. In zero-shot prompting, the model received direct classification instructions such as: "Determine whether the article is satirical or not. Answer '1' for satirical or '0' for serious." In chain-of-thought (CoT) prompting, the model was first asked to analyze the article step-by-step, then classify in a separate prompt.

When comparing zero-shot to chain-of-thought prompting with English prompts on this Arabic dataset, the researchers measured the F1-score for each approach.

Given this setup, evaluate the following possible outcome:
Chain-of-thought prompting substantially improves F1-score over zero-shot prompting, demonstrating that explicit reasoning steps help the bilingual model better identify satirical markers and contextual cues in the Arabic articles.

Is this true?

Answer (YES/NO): YES